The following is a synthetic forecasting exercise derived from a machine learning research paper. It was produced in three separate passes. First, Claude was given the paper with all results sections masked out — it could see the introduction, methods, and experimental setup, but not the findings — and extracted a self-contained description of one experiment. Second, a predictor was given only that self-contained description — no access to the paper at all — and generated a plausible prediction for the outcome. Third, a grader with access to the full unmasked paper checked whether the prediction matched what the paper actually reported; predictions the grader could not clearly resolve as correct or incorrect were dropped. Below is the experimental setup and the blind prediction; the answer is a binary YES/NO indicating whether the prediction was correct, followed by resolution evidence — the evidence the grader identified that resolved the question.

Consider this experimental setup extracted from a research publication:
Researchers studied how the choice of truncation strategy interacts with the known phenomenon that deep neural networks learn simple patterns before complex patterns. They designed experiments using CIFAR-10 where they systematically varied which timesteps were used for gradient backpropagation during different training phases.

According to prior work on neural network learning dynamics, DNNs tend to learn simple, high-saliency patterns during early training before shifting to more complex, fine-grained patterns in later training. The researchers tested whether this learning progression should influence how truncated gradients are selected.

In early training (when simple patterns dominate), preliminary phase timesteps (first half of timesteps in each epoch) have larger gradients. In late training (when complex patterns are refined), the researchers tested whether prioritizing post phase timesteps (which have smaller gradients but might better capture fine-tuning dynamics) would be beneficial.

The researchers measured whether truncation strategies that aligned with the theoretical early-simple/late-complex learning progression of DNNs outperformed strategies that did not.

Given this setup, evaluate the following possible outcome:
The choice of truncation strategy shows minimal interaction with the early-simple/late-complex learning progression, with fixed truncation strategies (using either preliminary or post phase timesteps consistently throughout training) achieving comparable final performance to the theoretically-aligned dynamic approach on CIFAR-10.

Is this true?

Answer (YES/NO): NO